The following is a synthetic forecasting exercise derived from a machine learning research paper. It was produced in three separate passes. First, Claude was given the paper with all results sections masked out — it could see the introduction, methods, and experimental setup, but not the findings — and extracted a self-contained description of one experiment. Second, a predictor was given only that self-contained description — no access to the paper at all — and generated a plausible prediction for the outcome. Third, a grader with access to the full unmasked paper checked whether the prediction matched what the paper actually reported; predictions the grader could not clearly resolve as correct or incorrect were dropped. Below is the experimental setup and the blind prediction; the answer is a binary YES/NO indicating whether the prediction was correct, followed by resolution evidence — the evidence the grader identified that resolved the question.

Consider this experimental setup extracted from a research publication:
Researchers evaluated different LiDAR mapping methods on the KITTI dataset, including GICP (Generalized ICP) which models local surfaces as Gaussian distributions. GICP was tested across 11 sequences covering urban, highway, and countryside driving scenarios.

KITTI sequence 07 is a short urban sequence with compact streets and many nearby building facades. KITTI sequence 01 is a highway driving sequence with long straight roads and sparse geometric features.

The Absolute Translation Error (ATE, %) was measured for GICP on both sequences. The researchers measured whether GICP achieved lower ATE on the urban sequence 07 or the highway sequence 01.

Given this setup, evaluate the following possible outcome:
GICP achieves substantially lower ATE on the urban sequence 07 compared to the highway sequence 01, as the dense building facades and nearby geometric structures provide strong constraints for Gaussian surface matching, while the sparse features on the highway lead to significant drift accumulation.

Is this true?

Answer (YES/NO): YES